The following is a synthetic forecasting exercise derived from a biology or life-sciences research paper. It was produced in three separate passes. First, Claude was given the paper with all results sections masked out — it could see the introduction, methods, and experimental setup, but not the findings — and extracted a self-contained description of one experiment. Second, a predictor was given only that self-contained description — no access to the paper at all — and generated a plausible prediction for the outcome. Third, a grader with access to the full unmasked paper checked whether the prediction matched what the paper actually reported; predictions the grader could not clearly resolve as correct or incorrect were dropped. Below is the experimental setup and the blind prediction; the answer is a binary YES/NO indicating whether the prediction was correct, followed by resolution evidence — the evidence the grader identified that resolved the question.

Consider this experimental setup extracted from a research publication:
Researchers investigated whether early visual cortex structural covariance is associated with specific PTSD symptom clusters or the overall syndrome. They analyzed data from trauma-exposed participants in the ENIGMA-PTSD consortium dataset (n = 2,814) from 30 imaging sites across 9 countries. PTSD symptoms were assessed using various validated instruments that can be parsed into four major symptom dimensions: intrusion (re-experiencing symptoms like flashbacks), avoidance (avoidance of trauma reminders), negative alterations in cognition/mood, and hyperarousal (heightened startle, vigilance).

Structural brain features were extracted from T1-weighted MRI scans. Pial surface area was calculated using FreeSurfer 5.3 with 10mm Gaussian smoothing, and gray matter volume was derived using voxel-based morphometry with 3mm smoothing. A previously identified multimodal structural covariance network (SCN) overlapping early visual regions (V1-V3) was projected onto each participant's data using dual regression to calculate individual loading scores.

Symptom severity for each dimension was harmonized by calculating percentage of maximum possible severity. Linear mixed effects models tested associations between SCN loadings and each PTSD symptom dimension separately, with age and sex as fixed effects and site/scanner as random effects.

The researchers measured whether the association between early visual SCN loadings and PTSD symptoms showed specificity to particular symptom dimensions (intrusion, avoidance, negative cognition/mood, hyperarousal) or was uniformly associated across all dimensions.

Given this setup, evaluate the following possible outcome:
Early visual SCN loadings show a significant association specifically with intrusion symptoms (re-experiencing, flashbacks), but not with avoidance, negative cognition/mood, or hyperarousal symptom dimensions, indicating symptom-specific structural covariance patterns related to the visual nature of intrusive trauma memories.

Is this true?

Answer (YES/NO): NO